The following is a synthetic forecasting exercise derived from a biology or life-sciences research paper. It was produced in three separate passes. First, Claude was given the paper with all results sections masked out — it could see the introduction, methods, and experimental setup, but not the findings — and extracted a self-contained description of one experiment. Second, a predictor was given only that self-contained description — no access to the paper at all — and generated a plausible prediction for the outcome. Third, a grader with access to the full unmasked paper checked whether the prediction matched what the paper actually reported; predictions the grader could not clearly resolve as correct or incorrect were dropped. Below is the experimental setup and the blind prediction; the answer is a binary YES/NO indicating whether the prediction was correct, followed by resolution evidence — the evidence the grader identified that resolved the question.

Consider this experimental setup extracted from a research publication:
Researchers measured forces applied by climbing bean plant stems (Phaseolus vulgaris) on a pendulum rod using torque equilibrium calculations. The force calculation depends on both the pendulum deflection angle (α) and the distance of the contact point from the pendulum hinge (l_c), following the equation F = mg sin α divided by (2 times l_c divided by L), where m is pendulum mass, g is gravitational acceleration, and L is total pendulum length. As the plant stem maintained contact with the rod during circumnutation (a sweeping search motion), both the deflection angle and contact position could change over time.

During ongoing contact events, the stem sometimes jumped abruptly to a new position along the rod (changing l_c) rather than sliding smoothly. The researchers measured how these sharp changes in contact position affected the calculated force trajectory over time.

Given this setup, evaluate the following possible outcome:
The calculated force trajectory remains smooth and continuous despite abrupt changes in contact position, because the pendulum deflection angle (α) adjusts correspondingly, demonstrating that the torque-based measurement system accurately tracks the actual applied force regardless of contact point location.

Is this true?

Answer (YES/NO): NO